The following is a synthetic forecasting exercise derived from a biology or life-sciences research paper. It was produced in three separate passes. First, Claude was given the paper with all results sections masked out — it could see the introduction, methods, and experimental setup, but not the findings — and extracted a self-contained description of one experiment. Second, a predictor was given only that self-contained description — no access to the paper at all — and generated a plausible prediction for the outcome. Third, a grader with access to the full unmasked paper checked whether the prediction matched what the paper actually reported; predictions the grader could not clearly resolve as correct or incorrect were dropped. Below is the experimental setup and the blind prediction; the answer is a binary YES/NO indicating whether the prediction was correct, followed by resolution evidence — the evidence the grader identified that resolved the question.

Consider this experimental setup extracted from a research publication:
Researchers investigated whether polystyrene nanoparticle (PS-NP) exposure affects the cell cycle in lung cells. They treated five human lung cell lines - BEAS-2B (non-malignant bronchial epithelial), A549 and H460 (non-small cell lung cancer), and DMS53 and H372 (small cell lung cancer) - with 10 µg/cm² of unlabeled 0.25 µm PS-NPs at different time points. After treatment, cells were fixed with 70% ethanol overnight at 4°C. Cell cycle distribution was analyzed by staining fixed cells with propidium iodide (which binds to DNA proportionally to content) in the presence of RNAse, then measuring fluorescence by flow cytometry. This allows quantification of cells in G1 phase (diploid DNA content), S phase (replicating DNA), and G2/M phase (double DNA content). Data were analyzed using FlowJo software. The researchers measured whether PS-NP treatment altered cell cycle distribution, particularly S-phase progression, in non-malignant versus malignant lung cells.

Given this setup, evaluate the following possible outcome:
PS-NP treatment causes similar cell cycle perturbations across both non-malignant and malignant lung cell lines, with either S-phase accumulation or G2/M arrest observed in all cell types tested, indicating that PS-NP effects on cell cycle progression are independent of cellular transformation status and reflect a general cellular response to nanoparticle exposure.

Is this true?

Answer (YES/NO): NO